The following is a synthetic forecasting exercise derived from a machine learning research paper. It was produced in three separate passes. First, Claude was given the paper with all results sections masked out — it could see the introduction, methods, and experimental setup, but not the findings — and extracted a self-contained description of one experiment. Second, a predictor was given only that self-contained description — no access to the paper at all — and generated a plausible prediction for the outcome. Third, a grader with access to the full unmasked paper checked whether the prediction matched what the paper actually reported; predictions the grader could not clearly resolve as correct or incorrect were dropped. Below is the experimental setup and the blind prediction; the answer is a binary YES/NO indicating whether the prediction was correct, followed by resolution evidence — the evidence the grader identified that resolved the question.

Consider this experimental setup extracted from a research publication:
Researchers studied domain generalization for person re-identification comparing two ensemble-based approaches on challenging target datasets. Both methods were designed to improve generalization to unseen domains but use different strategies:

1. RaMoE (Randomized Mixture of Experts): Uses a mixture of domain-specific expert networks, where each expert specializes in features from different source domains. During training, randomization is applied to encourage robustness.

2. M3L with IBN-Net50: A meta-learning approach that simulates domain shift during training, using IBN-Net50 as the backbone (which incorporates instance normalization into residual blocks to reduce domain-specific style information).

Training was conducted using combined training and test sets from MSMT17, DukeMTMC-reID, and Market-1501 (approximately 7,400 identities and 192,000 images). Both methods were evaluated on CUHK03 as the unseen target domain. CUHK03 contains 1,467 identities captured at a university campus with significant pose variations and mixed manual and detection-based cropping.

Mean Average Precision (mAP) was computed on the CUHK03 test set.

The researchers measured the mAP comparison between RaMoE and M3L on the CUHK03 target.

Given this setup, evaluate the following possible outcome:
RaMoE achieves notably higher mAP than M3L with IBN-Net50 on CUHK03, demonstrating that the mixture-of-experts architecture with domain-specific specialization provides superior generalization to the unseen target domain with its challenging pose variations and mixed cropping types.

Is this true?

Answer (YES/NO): NO